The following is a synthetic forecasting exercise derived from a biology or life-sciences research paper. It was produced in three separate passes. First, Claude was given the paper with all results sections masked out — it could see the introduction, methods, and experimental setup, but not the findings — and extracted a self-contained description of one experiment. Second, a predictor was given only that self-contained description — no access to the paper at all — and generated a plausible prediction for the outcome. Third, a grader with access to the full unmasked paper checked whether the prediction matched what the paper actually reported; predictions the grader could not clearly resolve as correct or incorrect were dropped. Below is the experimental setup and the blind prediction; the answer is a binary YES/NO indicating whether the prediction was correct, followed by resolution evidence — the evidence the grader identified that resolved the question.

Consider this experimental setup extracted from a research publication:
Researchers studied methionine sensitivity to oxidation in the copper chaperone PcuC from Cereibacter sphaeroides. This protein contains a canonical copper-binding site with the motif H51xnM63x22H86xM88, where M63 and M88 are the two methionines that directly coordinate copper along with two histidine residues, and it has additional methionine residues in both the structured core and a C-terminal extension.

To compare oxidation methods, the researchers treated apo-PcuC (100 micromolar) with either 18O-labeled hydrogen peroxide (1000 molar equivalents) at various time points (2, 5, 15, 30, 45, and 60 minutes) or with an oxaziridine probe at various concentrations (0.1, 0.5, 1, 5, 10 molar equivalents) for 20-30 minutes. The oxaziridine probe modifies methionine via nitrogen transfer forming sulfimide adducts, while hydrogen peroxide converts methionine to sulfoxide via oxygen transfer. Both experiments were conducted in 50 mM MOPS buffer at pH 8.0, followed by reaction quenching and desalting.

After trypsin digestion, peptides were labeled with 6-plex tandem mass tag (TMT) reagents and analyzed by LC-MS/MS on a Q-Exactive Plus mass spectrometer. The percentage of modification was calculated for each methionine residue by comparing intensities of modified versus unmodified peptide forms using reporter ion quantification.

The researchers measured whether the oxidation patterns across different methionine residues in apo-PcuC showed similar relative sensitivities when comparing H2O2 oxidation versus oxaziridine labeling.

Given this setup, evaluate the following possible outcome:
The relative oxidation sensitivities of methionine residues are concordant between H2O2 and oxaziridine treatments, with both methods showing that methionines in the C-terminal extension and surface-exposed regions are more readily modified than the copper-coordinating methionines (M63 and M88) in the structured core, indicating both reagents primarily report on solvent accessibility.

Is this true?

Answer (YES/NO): NO